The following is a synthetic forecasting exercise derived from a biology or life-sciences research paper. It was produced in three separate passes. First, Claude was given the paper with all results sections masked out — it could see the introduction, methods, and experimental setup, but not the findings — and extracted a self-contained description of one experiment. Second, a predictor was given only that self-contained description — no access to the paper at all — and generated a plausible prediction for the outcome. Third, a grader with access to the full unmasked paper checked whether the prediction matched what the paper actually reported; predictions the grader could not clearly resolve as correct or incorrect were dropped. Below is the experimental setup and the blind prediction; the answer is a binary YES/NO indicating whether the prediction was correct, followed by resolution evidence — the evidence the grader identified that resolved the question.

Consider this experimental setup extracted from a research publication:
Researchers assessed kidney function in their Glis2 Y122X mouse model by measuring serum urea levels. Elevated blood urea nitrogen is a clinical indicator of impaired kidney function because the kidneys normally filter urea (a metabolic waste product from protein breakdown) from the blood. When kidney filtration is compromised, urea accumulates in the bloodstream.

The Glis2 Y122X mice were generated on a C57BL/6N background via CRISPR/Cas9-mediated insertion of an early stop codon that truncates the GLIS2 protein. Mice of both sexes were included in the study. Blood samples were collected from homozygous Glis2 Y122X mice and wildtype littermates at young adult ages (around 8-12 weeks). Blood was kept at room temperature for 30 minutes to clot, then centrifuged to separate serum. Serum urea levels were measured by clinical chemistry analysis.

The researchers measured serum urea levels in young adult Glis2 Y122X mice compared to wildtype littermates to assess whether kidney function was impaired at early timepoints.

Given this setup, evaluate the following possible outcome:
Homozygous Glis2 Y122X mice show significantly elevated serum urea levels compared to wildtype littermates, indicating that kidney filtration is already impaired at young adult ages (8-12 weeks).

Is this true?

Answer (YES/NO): NO